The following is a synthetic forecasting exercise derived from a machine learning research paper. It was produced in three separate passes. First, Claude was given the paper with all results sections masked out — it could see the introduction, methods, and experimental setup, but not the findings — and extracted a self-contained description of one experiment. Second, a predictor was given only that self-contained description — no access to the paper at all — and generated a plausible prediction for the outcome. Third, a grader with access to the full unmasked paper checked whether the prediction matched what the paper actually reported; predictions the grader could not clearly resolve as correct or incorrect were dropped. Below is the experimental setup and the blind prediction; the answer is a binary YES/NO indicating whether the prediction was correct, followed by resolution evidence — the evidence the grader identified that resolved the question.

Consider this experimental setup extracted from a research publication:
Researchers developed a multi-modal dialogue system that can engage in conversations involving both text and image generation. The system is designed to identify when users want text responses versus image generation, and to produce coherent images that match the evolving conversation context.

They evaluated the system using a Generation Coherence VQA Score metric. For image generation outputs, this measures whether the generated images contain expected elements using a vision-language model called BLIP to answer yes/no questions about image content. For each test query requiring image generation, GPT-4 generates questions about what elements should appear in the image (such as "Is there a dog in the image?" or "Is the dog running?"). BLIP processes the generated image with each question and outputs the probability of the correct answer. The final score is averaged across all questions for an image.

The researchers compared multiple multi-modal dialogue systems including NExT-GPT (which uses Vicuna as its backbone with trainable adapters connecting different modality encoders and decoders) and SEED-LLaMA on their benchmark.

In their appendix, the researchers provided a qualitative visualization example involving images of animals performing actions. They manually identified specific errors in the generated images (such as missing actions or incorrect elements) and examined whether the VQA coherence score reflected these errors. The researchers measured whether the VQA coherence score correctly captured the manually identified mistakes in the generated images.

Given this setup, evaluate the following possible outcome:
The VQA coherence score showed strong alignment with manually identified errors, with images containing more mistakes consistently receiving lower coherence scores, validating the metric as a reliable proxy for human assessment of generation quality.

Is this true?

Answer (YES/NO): YES